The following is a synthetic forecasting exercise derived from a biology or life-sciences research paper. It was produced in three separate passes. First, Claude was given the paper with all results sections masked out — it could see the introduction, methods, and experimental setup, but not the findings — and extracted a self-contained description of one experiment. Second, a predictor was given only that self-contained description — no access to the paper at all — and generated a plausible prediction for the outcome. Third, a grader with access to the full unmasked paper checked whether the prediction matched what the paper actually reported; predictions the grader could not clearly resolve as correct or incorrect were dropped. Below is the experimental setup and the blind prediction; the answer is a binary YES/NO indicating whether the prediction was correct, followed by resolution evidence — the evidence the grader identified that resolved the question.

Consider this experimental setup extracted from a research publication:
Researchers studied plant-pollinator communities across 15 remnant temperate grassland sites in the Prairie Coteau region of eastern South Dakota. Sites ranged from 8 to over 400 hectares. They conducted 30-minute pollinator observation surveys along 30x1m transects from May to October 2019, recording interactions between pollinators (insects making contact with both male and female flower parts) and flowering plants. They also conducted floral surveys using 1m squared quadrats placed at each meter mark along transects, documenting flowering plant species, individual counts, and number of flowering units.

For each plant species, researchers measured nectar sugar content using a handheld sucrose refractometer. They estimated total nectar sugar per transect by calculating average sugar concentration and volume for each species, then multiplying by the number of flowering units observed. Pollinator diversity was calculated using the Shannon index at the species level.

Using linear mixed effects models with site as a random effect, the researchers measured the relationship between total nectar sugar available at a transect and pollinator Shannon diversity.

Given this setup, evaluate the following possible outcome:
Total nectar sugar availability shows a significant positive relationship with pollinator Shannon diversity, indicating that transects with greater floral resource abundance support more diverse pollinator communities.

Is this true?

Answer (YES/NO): YES